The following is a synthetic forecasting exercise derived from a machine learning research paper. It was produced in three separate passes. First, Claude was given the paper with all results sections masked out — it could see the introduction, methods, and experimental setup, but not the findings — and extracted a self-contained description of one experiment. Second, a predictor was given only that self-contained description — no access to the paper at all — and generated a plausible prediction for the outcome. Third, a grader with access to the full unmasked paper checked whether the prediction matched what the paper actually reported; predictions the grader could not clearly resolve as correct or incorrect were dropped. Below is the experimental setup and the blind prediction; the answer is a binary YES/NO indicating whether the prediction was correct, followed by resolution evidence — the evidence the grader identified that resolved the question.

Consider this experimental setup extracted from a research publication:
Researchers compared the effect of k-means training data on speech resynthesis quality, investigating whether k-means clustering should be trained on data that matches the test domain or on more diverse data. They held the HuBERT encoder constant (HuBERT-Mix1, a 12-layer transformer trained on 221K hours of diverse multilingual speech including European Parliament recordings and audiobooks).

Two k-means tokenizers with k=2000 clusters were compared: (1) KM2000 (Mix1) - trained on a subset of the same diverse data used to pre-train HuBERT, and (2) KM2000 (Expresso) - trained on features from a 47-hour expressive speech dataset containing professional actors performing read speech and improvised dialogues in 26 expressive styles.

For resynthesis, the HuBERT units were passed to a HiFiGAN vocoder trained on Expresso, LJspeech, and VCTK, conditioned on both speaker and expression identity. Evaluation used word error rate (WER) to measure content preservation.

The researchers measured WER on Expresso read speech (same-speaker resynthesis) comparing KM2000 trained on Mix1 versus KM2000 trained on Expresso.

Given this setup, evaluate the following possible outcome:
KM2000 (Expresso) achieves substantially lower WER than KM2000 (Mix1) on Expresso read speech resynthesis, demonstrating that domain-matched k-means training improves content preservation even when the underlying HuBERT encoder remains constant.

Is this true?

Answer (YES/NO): NO